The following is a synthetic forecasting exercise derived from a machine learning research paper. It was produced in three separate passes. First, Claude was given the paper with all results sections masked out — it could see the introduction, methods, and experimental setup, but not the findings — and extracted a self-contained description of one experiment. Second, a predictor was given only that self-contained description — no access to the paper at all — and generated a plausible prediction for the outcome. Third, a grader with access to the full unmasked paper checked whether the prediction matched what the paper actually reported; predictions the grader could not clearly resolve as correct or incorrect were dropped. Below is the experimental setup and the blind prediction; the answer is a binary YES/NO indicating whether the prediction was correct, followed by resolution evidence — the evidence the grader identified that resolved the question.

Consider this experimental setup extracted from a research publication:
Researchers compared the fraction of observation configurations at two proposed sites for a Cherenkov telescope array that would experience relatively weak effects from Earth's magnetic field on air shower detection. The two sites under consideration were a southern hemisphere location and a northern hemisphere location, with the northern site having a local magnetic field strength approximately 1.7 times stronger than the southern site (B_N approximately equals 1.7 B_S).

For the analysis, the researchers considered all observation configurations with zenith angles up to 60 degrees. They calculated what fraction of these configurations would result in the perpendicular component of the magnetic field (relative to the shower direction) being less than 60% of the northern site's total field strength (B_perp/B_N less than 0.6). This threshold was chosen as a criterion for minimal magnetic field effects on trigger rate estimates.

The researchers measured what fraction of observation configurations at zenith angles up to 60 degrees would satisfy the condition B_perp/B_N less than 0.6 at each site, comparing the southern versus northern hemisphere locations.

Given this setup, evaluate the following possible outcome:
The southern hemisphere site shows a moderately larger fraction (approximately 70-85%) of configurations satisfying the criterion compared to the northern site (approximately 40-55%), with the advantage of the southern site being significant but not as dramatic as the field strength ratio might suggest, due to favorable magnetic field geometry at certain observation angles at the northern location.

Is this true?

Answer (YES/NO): NO